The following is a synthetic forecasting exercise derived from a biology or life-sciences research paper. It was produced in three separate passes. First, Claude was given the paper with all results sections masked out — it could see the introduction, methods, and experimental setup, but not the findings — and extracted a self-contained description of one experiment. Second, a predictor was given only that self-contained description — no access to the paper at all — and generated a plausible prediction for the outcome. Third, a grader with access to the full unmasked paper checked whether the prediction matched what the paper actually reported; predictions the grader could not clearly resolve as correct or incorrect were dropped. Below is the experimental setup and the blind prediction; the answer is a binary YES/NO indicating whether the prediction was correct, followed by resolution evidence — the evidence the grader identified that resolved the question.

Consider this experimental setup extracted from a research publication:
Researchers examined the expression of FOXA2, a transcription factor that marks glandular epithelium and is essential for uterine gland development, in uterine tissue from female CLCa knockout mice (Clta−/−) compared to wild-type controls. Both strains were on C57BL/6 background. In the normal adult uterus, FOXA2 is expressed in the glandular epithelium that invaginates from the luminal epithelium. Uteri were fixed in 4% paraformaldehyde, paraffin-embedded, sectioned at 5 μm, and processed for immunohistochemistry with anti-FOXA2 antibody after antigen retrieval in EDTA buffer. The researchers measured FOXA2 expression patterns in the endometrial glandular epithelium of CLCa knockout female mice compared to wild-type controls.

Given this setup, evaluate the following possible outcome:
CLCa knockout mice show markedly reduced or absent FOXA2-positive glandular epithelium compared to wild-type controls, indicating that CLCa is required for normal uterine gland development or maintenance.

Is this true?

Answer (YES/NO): NO